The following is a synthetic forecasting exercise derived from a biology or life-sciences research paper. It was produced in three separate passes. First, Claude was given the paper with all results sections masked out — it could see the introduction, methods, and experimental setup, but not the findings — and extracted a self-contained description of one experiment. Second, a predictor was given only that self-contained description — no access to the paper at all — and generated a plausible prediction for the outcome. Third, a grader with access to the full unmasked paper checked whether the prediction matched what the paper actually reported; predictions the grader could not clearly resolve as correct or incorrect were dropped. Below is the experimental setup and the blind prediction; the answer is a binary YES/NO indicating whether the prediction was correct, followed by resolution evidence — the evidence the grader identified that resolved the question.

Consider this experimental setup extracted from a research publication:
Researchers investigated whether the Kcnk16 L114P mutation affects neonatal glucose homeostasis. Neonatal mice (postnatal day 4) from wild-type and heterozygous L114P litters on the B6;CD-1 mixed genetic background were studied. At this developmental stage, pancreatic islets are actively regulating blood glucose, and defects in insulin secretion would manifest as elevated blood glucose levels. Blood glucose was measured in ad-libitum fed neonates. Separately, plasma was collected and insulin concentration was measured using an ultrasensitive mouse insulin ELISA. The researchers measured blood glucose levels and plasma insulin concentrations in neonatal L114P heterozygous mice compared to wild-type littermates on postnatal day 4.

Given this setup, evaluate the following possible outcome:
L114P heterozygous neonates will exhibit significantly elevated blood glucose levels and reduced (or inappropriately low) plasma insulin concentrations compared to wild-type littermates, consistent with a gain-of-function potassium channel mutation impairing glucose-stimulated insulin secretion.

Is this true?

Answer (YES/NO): YES